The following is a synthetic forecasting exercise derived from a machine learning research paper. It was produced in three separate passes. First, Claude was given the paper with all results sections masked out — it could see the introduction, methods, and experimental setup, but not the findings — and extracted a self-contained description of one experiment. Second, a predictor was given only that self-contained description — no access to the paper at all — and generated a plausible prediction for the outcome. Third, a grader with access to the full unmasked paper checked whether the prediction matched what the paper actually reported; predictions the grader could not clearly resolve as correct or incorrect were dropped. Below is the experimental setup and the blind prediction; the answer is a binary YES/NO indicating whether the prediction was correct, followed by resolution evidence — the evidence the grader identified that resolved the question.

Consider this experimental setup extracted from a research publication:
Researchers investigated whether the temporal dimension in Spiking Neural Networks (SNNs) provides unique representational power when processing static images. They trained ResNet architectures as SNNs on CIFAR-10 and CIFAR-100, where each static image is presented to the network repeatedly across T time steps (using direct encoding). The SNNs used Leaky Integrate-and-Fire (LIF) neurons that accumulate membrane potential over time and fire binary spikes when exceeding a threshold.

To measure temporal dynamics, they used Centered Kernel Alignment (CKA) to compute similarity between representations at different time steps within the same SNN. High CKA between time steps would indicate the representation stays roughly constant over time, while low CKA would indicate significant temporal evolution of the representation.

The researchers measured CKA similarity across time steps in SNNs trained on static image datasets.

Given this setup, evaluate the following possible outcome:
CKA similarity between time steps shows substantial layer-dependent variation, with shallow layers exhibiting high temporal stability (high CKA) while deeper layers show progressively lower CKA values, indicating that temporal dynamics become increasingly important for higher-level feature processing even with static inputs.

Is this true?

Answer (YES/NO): YES